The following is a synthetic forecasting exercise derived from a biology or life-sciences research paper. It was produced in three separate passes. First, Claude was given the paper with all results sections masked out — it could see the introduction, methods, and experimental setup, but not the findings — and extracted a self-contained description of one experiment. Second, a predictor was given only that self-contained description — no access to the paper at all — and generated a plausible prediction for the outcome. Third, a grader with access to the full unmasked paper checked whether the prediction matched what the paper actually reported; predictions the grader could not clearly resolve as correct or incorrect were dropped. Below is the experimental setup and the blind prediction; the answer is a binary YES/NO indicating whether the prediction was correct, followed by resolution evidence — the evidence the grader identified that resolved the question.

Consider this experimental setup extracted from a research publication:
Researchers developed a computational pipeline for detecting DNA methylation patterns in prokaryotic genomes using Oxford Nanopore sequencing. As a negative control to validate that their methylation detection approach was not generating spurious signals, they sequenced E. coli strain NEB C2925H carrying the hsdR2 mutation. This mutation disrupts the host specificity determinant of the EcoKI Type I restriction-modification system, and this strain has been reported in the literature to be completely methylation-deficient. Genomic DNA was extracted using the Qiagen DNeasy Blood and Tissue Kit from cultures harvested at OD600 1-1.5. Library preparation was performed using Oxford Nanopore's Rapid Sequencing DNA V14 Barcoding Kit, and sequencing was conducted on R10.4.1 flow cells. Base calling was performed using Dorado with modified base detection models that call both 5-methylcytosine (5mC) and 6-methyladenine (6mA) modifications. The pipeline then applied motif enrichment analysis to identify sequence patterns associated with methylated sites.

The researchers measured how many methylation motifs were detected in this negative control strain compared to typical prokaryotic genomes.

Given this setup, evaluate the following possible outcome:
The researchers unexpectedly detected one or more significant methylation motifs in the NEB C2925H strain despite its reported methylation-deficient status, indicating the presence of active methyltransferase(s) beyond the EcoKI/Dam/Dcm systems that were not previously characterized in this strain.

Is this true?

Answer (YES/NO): NO